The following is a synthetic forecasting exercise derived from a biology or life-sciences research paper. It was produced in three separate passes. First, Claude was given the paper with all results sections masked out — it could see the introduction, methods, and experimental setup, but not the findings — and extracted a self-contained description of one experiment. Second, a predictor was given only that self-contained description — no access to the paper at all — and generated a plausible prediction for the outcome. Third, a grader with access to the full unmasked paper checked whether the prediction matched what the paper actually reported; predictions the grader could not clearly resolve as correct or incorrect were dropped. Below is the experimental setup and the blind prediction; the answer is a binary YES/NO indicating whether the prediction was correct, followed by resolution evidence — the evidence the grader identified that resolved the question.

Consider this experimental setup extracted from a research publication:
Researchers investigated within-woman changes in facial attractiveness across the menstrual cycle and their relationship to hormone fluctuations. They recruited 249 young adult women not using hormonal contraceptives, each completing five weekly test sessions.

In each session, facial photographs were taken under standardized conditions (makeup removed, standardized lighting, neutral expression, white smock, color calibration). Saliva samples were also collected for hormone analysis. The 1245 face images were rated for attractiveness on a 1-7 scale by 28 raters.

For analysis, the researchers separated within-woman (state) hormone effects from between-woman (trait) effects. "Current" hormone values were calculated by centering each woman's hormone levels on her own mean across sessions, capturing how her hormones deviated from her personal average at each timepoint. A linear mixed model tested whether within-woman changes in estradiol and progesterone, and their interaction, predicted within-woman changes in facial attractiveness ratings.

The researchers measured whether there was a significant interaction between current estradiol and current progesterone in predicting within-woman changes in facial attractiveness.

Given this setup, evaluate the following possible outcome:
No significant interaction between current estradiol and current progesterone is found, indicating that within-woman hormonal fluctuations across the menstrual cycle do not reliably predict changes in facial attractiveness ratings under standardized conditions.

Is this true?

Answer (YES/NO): NO